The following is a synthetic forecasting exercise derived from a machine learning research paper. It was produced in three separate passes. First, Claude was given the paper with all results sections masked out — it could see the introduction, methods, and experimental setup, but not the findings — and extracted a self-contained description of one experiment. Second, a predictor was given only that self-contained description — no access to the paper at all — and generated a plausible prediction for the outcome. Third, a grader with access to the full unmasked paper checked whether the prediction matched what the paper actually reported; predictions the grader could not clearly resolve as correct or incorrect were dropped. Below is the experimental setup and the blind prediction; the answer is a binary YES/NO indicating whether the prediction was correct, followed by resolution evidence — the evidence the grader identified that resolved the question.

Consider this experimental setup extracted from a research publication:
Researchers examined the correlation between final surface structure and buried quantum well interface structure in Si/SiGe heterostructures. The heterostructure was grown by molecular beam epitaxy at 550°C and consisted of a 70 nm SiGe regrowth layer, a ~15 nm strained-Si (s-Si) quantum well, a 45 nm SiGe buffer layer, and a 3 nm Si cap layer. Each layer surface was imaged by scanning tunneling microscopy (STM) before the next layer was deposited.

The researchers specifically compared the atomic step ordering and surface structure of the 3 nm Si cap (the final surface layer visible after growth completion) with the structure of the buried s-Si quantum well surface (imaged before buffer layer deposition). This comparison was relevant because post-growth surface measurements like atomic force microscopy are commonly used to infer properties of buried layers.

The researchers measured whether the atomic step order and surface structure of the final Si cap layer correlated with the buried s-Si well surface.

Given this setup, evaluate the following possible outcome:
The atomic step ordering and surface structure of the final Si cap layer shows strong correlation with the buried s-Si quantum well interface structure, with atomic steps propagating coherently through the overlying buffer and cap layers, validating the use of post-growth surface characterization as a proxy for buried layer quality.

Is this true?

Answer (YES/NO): NO